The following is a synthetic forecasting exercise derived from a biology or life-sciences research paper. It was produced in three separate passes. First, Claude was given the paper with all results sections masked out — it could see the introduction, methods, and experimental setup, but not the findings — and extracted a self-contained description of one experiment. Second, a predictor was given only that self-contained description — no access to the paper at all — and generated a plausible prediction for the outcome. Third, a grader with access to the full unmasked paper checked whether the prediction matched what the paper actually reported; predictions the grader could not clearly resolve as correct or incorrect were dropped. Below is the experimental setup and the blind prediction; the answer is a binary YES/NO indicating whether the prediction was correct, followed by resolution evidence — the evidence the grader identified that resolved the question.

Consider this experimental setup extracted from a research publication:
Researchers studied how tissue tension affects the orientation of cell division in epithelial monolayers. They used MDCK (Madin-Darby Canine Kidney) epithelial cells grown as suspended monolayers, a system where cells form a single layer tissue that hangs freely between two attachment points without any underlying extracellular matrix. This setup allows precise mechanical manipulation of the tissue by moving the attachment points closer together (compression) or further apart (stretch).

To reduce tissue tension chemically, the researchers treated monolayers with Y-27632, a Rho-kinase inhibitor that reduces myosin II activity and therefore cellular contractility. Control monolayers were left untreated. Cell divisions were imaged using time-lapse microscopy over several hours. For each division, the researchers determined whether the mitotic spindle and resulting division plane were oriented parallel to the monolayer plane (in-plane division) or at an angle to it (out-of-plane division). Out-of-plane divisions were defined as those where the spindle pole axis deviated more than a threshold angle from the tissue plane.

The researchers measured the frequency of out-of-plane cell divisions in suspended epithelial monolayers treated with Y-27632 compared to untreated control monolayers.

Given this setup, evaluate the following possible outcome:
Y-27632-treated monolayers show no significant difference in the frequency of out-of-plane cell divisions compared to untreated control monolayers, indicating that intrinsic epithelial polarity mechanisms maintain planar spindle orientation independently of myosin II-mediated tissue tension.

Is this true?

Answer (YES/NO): NO